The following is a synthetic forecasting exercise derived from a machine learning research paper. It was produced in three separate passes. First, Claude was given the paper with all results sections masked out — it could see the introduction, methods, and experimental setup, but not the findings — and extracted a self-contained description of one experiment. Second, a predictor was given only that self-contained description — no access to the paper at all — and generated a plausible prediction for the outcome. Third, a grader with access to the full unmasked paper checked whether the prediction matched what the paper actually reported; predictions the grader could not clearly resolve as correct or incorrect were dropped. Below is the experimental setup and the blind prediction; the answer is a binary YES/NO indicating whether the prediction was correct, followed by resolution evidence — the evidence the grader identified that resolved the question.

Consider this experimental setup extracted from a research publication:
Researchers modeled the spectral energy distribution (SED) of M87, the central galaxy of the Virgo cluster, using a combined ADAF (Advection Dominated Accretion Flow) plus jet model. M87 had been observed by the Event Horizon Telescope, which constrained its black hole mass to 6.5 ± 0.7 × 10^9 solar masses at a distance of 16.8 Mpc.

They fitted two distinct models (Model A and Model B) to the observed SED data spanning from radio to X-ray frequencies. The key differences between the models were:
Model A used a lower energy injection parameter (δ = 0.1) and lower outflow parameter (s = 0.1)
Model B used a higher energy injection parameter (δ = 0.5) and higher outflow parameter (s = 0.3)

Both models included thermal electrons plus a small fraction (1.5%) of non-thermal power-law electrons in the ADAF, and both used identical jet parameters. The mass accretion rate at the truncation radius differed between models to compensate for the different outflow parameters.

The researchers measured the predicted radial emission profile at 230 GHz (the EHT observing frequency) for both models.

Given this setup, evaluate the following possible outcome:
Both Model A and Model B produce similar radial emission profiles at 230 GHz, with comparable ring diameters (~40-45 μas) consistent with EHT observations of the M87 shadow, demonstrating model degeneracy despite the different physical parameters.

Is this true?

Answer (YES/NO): NO